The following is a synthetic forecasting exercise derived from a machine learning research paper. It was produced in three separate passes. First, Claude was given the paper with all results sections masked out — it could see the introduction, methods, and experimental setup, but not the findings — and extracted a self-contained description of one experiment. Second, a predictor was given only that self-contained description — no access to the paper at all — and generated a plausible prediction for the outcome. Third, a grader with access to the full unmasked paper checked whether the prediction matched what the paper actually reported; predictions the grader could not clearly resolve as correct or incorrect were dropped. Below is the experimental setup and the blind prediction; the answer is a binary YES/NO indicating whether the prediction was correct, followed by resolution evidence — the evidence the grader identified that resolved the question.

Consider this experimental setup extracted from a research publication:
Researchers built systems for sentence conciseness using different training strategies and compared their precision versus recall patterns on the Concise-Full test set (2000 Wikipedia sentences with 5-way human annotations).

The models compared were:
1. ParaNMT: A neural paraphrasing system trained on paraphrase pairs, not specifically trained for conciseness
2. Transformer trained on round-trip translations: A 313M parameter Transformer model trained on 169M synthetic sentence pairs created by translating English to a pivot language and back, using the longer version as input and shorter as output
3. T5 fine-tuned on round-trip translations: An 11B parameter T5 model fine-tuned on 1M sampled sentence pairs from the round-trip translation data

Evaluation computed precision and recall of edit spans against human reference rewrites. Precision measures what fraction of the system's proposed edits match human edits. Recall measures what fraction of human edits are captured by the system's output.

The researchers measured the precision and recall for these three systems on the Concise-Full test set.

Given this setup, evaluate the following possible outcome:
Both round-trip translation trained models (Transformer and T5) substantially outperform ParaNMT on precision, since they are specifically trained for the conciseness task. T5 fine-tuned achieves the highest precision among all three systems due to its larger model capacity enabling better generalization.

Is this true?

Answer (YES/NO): YES